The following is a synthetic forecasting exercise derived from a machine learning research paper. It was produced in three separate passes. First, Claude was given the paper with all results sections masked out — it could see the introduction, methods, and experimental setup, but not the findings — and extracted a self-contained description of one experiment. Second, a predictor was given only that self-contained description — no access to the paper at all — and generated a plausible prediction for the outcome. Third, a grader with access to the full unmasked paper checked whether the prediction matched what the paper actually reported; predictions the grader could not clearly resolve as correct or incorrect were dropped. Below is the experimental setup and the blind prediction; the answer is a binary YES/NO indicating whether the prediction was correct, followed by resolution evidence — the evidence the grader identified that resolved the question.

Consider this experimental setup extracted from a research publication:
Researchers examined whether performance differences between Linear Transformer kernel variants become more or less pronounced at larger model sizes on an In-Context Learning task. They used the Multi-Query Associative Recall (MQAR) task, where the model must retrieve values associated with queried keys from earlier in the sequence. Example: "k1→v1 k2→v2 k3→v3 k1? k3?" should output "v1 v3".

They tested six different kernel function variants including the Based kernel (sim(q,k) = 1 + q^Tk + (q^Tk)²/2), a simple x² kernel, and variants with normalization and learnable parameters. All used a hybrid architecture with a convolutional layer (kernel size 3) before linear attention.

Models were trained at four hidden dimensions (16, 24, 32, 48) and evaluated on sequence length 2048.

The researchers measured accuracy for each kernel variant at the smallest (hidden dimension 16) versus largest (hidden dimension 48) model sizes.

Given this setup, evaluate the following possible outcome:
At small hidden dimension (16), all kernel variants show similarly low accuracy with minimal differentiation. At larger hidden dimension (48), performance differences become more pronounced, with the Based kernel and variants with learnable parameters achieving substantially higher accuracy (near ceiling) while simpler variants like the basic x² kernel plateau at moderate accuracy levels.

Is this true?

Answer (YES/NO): NO